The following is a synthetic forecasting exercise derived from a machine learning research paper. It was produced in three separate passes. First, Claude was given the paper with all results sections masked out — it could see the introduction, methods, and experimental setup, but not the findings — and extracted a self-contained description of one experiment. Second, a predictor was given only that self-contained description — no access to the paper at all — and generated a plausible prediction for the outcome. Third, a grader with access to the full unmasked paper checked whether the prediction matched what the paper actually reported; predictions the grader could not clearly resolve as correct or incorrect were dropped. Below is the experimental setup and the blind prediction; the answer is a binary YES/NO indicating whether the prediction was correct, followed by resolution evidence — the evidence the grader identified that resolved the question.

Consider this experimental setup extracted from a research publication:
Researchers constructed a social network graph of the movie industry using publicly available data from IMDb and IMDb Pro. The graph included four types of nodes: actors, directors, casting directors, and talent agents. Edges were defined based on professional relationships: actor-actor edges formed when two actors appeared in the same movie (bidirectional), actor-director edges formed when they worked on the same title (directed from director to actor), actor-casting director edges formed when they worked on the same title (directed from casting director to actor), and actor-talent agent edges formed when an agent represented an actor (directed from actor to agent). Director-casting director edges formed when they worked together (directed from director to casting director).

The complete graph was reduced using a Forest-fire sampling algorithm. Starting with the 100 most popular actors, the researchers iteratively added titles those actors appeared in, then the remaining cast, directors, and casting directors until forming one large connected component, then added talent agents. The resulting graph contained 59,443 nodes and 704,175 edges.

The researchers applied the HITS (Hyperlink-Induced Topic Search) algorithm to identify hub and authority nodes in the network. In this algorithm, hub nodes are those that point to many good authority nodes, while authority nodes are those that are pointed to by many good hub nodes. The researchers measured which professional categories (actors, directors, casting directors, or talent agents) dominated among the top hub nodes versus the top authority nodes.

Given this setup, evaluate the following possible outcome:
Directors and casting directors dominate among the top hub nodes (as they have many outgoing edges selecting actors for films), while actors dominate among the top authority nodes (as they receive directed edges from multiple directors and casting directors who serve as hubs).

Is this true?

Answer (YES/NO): NO